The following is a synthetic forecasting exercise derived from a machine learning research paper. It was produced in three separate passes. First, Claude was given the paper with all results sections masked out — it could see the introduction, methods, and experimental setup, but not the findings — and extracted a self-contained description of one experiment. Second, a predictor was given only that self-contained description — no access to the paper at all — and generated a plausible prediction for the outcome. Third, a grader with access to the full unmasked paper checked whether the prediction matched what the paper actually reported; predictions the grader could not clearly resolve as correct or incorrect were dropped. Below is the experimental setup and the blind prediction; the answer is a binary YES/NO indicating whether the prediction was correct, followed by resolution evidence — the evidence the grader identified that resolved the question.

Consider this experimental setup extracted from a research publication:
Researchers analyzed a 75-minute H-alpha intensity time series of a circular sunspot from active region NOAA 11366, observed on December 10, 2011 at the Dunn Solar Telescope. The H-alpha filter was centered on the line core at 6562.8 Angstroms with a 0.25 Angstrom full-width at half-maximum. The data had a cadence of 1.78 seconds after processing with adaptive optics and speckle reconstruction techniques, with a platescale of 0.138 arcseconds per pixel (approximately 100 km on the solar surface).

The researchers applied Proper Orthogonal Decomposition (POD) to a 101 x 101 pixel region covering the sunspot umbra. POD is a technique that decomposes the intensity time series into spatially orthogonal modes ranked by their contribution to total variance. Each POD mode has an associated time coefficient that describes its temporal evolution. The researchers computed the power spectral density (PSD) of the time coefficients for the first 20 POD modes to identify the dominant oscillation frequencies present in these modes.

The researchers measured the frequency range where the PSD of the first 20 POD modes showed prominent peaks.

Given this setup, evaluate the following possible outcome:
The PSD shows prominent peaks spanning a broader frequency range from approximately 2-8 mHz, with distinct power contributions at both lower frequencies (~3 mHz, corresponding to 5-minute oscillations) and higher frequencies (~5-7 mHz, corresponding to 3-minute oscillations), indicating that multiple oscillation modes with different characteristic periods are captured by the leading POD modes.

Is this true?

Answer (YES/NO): NO